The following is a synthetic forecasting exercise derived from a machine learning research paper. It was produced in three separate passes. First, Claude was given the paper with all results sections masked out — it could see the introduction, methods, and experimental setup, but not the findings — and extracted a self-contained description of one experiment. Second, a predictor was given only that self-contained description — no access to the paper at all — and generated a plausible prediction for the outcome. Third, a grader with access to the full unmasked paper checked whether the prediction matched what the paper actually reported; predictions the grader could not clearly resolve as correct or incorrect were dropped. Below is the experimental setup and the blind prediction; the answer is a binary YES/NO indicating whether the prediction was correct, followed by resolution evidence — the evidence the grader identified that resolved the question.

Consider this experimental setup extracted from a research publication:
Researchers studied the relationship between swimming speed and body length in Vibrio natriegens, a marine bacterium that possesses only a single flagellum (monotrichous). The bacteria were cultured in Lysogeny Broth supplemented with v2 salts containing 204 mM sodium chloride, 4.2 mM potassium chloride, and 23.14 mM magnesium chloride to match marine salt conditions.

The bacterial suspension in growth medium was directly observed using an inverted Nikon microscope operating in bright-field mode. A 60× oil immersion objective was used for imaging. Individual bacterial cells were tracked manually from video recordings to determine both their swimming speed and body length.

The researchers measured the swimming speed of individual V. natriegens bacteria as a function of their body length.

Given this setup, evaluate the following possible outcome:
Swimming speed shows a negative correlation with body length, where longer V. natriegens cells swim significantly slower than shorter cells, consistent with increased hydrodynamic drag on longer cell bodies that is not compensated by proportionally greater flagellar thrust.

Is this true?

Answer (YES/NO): YES